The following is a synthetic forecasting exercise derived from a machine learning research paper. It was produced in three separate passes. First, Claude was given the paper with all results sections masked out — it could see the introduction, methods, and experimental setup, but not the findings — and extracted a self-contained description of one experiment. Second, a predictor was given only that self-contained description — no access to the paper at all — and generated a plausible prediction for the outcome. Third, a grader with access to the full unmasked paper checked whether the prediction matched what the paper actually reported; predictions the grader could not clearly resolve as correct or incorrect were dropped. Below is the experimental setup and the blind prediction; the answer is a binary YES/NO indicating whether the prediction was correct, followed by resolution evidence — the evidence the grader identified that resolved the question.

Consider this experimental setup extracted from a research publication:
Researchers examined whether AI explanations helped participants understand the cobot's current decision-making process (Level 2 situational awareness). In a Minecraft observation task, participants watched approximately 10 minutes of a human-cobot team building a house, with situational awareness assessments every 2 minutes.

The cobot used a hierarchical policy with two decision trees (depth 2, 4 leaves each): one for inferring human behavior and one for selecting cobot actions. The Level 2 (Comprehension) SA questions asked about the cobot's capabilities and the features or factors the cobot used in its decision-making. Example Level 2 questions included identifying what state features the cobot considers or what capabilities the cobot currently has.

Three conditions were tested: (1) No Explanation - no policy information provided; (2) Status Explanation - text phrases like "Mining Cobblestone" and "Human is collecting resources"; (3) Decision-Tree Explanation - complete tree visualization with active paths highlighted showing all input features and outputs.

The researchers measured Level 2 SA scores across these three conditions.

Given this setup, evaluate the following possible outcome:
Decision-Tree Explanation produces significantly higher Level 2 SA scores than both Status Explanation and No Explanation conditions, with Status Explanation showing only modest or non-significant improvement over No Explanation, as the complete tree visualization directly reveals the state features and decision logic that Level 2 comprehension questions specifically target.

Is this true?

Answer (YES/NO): NO